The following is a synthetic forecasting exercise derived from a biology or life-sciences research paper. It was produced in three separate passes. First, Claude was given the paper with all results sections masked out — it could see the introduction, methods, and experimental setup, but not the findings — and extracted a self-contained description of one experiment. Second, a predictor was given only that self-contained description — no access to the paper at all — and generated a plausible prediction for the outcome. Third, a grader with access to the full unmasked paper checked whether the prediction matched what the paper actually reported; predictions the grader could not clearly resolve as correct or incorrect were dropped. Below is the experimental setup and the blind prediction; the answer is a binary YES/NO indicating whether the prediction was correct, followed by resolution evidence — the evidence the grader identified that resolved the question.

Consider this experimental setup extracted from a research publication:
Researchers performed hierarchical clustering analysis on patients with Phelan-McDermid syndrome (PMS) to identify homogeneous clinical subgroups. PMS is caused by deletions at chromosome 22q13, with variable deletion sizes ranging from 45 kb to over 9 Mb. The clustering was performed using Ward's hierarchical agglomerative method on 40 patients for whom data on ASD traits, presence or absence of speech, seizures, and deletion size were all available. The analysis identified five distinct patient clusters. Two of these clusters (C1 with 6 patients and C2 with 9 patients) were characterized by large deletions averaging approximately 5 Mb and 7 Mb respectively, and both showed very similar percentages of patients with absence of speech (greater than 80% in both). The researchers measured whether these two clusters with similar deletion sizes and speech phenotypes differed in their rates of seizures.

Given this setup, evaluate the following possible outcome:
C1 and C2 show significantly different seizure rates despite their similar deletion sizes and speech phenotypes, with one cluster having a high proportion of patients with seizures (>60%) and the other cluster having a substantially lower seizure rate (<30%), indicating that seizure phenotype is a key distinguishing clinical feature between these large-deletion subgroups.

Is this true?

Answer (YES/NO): YES